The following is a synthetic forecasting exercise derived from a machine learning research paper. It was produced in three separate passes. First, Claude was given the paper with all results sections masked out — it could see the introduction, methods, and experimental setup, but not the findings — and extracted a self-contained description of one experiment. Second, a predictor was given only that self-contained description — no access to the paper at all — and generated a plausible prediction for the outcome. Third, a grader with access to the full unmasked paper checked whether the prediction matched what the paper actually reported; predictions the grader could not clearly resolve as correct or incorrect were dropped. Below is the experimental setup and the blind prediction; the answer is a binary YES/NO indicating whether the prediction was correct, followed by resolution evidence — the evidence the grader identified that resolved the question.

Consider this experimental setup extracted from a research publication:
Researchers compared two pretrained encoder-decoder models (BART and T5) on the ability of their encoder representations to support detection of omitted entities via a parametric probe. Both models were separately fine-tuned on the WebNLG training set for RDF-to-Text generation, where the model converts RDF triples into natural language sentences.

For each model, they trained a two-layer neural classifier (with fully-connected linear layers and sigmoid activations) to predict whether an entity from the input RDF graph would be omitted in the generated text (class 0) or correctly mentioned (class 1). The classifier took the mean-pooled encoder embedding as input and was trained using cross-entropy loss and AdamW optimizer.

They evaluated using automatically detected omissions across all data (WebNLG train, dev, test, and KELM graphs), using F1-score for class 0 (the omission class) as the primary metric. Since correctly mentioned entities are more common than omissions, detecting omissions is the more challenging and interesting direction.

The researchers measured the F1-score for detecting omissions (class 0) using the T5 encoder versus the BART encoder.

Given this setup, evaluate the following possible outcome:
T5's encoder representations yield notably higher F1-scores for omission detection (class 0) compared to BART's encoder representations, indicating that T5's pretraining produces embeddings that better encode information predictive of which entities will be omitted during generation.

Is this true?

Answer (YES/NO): NO